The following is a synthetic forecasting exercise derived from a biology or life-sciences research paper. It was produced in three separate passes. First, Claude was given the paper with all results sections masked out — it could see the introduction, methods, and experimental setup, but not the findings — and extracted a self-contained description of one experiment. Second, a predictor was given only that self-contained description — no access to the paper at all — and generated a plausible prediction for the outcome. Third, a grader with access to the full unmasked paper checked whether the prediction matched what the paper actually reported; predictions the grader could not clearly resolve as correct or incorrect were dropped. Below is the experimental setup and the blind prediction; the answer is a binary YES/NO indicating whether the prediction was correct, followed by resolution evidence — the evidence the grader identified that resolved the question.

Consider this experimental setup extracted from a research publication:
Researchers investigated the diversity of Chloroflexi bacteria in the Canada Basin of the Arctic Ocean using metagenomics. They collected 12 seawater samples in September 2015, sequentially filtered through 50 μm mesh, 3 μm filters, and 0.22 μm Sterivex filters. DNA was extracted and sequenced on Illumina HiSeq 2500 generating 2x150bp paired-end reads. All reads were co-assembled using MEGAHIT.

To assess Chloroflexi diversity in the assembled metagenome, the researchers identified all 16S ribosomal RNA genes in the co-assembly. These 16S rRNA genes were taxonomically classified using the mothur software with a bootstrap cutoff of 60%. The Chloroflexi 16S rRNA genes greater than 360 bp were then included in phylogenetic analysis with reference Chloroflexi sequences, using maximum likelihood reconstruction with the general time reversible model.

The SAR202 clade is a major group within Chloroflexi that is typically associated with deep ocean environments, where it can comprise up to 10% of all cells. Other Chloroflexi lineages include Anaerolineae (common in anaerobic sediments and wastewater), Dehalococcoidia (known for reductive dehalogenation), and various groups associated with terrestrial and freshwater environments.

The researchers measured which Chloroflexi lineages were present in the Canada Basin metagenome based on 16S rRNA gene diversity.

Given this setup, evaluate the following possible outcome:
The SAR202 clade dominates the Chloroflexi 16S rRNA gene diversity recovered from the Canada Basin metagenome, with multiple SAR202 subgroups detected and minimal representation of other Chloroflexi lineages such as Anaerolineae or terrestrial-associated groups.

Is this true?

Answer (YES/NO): NO